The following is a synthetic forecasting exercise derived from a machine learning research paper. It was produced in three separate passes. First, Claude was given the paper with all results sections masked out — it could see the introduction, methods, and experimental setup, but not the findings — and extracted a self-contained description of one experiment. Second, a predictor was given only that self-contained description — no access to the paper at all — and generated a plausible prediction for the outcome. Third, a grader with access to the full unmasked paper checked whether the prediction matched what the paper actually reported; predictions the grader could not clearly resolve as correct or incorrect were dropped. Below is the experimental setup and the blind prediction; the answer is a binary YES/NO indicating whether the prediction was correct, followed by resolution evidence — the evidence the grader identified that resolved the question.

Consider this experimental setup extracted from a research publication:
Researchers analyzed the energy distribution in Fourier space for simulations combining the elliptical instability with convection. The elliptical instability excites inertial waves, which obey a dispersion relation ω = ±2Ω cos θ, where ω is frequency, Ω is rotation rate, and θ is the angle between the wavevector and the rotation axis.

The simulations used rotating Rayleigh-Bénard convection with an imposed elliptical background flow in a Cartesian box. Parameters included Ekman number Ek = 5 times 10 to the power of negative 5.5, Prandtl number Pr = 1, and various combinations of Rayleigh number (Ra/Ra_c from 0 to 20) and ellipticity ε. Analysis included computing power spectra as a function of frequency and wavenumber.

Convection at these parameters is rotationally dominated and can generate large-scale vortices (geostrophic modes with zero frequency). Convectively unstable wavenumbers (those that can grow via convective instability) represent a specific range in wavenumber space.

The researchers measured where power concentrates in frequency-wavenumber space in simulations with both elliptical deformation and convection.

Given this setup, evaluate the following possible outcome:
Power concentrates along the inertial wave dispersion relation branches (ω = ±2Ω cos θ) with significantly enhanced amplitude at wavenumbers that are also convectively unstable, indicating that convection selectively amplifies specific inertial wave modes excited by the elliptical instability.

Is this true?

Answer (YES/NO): NO